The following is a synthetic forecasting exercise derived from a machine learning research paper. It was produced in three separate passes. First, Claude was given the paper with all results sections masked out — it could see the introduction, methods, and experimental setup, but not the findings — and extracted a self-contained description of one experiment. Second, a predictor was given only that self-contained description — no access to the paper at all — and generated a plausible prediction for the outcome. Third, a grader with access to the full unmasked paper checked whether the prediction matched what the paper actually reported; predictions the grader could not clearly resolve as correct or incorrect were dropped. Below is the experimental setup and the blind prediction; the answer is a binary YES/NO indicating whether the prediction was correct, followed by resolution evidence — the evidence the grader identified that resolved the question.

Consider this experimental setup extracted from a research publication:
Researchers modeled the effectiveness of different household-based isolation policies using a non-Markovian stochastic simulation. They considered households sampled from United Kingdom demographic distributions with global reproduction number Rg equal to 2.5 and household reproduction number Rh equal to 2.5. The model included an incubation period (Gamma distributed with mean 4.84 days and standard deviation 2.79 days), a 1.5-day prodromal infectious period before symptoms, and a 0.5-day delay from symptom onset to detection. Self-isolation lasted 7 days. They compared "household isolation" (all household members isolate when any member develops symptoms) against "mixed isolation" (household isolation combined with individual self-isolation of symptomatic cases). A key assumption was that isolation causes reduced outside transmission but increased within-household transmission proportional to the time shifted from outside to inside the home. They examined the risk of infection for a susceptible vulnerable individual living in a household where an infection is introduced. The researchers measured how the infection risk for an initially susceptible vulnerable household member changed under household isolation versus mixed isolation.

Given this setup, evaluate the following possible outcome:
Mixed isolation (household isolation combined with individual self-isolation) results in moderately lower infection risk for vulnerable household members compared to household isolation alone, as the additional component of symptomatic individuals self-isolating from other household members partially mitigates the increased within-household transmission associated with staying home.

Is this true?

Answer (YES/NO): NO